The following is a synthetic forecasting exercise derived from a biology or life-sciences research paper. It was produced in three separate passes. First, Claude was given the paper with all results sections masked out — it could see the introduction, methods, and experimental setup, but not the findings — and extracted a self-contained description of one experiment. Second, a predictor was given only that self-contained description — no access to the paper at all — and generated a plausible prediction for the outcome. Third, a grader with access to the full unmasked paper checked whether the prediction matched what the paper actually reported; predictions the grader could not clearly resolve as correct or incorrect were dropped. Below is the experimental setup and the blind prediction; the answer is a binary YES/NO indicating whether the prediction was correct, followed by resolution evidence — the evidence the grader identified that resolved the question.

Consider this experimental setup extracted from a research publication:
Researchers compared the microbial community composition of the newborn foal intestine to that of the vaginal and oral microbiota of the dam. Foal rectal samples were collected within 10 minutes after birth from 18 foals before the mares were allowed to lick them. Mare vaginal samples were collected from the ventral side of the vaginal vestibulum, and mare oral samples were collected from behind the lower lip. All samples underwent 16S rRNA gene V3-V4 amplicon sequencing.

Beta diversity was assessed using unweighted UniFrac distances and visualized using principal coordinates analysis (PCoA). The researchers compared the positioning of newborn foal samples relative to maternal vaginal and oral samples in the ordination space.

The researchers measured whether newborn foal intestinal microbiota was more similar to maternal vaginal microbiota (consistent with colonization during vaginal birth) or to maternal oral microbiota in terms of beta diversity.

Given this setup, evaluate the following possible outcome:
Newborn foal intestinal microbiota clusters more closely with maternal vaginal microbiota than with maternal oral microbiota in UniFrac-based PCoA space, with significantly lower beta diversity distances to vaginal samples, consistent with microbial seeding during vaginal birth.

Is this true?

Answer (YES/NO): NO